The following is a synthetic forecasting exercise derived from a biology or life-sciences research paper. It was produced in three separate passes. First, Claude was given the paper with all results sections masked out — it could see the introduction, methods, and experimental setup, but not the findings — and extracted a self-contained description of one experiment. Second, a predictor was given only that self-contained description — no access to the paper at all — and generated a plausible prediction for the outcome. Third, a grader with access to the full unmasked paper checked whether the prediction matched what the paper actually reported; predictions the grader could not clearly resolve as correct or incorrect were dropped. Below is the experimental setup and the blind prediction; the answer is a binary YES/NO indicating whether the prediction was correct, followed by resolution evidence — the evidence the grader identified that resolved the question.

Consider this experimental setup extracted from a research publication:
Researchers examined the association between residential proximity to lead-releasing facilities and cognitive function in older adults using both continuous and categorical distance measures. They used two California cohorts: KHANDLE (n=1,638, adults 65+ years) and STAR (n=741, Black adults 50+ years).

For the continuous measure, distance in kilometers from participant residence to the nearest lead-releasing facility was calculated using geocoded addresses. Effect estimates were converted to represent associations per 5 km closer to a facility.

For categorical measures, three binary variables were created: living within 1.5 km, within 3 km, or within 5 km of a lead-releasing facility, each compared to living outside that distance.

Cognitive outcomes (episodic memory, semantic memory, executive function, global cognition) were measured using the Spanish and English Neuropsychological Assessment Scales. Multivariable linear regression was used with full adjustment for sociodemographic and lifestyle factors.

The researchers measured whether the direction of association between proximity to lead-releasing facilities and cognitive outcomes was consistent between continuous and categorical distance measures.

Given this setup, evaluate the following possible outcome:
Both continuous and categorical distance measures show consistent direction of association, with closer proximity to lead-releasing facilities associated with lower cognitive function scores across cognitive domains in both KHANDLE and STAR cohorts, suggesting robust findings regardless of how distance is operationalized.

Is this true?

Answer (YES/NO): NO